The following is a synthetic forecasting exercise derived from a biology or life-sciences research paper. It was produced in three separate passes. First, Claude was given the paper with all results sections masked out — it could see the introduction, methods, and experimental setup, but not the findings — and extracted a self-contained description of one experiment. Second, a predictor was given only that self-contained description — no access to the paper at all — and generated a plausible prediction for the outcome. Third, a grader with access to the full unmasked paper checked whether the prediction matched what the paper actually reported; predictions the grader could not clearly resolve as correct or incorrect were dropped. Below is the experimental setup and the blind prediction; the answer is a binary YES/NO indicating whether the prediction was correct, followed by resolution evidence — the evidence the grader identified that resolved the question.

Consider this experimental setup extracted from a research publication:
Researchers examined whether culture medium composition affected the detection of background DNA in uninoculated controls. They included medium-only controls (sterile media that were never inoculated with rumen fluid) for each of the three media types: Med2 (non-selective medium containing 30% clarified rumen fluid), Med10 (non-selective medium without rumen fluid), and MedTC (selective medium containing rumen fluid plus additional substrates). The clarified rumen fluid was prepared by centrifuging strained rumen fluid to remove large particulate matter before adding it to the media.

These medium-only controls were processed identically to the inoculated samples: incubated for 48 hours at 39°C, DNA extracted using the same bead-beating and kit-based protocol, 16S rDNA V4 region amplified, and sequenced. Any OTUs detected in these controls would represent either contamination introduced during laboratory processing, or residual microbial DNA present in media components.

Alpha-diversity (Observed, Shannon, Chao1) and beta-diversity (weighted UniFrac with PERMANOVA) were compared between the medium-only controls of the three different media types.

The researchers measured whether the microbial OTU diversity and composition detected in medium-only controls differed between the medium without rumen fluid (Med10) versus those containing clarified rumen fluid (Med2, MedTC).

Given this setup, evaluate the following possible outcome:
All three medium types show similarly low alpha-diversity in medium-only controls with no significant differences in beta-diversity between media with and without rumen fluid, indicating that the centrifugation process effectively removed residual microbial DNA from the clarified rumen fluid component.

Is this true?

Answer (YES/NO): NO